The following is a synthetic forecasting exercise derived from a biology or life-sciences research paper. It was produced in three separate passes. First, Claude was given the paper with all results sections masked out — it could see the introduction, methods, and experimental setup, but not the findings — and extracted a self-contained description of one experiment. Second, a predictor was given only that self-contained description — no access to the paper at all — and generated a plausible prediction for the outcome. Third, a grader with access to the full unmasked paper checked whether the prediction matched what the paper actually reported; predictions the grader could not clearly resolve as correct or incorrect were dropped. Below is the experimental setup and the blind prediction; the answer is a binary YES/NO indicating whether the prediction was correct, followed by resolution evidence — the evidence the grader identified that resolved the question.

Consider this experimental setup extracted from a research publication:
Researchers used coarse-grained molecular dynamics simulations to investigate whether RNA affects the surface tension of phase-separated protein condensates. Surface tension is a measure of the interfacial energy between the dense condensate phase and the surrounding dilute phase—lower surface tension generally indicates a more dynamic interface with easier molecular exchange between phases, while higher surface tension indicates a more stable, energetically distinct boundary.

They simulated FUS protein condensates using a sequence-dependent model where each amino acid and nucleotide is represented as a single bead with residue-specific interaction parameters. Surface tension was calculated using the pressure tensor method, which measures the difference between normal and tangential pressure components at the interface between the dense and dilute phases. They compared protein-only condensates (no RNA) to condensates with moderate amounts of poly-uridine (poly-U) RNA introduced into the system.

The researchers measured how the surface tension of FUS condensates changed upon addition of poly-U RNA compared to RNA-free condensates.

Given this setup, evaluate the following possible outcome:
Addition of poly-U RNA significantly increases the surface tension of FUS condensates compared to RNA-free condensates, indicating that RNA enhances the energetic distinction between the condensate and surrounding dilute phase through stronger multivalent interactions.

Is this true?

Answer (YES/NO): YES